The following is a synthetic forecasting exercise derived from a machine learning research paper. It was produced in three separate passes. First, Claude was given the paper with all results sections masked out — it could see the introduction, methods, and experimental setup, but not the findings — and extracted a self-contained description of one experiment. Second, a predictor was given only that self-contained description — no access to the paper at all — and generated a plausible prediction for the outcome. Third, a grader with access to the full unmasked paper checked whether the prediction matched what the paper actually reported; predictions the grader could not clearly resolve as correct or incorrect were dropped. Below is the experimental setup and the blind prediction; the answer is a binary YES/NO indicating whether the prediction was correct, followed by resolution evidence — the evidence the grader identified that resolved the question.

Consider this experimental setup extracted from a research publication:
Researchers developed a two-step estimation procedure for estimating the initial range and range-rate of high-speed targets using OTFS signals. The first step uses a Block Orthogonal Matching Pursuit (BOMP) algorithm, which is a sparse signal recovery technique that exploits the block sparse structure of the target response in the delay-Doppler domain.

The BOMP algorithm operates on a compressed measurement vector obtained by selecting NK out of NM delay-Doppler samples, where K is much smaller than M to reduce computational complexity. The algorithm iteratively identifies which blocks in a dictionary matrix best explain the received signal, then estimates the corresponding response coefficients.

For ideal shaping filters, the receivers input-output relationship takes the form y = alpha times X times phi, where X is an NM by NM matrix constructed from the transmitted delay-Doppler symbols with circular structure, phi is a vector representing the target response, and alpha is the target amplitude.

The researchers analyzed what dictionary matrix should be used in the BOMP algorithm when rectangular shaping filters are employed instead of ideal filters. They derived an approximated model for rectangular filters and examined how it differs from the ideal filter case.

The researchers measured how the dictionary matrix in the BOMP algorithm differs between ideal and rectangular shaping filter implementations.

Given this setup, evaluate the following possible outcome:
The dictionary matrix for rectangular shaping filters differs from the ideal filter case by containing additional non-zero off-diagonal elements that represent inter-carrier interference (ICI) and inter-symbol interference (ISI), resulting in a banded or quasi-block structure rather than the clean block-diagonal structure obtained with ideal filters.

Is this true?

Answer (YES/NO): NO